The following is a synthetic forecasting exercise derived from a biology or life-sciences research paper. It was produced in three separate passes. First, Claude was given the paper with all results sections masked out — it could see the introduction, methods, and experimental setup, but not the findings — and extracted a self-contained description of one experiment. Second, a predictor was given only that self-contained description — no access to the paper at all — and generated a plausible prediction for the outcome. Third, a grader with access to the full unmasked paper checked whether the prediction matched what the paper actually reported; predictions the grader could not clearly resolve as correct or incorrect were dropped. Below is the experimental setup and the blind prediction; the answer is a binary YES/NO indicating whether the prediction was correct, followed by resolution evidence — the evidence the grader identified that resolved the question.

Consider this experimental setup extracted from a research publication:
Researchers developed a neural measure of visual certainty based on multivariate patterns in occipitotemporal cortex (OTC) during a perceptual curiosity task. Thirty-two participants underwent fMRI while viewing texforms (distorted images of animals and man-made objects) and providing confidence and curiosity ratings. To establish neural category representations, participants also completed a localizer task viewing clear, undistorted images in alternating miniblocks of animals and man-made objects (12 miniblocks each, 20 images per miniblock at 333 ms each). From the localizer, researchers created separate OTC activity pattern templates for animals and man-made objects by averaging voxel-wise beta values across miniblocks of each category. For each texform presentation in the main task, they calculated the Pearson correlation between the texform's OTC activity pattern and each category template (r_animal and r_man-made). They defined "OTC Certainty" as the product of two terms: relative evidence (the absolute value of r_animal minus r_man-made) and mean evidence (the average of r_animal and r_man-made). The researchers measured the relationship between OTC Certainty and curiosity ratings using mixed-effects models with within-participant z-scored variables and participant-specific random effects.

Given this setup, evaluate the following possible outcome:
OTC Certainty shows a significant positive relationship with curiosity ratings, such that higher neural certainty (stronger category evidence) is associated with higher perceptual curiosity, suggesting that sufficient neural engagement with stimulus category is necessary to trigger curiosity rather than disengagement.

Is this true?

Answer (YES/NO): NO